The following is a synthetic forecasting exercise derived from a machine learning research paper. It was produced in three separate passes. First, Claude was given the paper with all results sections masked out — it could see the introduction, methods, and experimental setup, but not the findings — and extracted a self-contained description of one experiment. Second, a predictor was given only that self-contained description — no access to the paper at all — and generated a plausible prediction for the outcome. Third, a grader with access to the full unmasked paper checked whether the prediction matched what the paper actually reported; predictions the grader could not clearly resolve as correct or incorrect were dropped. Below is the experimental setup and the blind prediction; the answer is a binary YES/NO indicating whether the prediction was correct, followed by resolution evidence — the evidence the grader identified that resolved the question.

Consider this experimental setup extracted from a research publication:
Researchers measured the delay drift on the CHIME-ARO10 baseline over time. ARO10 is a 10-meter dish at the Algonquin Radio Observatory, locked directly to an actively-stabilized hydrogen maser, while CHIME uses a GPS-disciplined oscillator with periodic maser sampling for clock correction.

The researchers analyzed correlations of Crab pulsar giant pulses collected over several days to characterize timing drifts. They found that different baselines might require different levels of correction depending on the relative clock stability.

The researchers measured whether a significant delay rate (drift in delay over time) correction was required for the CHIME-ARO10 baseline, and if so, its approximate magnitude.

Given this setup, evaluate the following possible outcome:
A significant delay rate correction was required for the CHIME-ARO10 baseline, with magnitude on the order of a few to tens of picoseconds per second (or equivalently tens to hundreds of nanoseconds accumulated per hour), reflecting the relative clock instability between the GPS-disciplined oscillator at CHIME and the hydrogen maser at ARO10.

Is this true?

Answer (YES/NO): NO